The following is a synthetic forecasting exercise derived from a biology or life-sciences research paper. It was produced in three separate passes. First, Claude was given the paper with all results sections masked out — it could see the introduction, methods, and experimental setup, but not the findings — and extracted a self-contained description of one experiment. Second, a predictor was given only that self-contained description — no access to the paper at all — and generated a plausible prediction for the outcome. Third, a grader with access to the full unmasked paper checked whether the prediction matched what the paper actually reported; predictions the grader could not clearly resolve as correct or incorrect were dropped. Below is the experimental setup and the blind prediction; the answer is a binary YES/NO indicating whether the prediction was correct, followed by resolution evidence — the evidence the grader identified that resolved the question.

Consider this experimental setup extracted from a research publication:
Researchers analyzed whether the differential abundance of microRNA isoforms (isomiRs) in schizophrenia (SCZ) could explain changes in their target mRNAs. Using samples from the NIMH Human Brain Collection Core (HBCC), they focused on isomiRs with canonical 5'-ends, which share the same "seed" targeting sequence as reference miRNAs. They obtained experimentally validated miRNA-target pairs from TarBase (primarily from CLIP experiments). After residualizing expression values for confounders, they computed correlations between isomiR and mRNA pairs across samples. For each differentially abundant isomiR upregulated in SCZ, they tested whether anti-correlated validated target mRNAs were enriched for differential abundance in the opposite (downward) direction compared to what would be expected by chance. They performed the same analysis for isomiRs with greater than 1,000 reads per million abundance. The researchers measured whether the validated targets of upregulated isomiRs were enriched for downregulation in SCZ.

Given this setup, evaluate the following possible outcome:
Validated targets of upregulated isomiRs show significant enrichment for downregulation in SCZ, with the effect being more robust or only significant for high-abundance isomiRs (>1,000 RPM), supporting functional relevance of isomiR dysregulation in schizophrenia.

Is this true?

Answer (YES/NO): YES